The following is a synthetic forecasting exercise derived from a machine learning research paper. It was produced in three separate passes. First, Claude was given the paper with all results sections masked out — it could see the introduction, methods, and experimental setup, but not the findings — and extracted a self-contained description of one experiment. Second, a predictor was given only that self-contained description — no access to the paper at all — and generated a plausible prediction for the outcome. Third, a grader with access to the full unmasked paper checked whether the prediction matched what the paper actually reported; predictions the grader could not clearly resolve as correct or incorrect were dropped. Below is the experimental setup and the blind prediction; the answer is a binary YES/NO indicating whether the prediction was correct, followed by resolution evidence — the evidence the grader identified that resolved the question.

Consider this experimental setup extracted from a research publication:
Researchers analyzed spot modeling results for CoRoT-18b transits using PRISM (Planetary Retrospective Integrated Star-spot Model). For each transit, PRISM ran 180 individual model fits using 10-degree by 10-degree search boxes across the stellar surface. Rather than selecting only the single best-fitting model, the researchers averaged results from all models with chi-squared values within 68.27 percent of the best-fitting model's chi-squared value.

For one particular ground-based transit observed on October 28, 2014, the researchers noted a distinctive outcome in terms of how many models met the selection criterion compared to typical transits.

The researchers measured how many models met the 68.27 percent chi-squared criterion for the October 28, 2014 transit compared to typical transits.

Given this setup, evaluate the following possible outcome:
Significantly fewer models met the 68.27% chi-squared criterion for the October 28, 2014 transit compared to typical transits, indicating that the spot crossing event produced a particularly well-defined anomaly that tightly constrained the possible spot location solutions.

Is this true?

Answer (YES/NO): YES